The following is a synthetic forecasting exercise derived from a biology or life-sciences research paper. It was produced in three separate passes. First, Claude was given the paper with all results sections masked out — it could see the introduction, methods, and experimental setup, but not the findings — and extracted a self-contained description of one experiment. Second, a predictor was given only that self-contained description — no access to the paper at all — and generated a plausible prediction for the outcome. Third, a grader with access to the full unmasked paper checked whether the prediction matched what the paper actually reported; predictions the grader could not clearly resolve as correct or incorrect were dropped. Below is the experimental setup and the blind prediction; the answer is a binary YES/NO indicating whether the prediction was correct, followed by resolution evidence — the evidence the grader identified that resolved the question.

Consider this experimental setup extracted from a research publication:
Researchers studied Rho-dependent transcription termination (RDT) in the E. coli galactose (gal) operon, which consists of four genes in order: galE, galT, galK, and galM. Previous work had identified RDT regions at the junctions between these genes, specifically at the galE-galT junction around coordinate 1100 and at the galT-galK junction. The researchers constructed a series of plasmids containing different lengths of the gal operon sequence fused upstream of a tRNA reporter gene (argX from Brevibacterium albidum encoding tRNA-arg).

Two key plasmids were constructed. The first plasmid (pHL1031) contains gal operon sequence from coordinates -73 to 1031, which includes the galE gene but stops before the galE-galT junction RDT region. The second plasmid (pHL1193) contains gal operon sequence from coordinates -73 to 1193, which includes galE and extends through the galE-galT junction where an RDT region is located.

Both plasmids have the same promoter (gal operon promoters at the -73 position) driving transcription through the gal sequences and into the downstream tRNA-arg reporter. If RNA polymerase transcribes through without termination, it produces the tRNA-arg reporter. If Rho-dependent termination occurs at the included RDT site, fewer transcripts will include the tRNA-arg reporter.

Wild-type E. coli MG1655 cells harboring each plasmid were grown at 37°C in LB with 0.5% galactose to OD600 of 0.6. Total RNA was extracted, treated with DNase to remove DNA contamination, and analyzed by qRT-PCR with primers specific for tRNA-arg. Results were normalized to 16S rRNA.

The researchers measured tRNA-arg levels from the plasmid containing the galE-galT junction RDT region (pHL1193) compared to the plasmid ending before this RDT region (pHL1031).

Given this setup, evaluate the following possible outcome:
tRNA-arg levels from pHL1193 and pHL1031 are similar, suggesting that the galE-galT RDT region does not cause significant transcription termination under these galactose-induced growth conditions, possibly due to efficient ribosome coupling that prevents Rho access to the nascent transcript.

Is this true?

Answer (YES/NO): NO